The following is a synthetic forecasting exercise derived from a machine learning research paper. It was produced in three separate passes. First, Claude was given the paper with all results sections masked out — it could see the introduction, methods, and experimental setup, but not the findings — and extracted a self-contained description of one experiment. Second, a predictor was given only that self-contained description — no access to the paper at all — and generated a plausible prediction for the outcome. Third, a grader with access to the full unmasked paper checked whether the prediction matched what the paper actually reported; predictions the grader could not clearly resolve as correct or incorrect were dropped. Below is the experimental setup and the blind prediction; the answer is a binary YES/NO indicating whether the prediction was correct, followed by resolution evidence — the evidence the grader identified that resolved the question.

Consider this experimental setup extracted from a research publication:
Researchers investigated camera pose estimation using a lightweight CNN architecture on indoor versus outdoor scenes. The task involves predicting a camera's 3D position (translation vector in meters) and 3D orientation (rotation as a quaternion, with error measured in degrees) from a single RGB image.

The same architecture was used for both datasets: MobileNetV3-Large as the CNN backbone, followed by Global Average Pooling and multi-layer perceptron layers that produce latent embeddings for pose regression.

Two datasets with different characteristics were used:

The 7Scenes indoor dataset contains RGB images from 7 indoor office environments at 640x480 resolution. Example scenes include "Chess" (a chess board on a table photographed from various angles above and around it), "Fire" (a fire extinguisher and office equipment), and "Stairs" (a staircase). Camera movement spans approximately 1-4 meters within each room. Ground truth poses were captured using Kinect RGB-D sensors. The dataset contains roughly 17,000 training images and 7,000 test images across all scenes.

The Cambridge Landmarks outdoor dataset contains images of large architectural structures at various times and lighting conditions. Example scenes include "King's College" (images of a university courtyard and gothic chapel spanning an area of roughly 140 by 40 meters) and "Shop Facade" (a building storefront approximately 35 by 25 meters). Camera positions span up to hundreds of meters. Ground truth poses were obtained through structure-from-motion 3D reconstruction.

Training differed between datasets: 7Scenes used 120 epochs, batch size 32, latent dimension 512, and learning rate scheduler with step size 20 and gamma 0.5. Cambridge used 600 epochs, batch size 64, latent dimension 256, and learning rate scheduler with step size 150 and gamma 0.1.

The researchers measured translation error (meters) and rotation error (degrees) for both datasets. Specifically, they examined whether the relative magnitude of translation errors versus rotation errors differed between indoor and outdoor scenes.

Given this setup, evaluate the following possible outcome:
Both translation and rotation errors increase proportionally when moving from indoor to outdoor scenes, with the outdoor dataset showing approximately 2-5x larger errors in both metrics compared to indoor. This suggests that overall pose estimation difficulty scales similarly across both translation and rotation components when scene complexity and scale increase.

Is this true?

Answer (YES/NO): NO